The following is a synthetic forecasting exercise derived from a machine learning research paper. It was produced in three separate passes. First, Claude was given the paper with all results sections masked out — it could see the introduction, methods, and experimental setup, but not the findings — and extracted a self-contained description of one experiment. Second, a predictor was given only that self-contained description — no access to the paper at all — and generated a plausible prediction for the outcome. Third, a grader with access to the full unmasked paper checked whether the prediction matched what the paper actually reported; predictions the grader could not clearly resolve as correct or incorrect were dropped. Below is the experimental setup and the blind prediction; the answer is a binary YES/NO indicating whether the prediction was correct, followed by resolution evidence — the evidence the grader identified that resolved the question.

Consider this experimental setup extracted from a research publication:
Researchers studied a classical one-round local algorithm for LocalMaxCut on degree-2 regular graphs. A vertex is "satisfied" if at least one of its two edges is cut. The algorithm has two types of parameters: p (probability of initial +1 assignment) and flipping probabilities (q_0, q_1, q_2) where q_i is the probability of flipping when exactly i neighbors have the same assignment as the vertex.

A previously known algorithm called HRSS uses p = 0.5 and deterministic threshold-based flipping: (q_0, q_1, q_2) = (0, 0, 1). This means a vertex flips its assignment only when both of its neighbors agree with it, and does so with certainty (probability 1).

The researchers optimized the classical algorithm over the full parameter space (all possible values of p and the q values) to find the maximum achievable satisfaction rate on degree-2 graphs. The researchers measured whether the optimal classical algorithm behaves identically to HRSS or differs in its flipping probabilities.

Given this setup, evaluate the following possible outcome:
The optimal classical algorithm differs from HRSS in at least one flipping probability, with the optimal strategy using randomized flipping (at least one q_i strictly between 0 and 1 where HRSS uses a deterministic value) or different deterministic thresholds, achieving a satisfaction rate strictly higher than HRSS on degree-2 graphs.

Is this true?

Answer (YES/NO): YES